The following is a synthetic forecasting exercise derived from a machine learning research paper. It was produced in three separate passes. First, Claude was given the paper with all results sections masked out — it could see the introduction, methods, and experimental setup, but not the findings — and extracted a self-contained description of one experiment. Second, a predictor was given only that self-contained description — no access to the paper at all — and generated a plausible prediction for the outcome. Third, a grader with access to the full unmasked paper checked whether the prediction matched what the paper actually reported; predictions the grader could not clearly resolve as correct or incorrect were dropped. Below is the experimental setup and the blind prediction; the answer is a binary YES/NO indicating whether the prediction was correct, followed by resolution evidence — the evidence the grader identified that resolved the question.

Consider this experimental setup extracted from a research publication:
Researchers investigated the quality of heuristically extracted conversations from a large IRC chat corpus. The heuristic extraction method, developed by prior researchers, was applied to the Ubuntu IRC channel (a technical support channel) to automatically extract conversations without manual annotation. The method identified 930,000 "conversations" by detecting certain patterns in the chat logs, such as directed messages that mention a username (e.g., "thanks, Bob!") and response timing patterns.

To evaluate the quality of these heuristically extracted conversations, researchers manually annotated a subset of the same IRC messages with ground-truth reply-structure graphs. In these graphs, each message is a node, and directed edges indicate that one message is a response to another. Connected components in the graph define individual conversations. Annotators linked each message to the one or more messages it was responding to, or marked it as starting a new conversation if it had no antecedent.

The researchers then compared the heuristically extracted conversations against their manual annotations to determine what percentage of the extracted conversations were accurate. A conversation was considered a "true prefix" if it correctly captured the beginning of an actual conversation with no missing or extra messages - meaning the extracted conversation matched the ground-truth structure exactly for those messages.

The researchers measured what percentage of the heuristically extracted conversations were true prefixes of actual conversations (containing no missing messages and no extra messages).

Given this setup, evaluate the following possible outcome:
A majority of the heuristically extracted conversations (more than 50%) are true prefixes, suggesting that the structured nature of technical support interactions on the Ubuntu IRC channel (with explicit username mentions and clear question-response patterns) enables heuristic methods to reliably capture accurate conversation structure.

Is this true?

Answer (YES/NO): NO